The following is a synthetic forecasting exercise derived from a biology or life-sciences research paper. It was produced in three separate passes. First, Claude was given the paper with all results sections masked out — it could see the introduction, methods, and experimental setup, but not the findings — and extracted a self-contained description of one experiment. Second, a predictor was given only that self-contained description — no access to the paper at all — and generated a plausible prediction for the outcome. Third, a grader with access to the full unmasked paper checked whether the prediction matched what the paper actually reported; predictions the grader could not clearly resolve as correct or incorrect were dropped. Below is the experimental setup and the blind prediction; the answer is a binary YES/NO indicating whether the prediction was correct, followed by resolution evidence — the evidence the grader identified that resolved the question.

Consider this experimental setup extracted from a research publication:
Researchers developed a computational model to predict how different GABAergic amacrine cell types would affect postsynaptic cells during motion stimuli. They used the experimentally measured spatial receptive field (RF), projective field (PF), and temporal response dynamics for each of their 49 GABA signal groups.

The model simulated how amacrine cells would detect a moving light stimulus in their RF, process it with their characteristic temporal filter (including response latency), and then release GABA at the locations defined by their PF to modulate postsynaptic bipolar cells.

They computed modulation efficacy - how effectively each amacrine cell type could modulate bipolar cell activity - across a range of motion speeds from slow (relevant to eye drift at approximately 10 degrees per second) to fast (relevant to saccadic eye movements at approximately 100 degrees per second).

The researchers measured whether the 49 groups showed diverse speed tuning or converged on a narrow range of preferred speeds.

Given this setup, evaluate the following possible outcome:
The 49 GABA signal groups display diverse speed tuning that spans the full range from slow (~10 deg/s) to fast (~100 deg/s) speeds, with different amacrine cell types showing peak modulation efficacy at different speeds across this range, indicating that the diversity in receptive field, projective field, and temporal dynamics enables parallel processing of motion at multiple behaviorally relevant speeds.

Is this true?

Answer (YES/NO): YES